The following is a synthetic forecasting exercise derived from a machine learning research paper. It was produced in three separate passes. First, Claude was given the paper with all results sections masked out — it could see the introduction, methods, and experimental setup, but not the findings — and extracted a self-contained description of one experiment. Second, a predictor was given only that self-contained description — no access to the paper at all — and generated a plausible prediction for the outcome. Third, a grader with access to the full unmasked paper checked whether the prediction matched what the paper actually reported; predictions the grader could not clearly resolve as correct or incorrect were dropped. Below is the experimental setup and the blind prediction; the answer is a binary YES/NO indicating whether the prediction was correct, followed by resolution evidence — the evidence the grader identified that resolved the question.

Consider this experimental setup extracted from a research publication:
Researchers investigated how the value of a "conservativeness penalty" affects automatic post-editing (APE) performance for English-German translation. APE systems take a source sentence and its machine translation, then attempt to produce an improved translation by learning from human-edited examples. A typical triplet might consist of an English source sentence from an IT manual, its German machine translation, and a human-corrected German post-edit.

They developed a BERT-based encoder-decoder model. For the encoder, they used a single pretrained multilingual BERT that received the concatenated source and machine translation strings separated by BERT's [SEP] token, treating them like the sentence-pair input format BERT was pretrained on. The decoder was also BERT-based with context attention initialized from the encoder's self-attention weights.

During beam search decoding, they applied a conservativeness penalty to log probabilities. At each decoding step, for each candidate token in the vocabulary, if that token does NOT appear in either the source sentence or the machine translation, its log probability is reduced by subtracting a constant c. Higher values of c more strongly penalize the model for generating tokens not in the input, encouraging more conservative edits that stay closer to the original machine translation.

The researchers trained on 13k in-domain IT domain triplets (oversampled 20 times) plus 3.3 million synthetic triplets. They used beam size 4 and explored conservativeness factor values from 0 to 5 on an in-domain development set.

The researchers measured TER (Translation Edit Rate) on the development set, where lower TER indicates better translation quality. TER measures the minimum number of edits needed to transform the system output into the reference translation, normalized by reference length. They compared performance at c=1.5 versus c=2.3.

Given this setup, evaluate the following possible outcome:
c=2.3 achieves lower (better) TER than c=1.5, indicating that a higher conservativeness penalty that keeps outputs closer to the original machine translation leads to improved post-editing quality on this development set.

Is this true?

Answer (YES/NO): NO